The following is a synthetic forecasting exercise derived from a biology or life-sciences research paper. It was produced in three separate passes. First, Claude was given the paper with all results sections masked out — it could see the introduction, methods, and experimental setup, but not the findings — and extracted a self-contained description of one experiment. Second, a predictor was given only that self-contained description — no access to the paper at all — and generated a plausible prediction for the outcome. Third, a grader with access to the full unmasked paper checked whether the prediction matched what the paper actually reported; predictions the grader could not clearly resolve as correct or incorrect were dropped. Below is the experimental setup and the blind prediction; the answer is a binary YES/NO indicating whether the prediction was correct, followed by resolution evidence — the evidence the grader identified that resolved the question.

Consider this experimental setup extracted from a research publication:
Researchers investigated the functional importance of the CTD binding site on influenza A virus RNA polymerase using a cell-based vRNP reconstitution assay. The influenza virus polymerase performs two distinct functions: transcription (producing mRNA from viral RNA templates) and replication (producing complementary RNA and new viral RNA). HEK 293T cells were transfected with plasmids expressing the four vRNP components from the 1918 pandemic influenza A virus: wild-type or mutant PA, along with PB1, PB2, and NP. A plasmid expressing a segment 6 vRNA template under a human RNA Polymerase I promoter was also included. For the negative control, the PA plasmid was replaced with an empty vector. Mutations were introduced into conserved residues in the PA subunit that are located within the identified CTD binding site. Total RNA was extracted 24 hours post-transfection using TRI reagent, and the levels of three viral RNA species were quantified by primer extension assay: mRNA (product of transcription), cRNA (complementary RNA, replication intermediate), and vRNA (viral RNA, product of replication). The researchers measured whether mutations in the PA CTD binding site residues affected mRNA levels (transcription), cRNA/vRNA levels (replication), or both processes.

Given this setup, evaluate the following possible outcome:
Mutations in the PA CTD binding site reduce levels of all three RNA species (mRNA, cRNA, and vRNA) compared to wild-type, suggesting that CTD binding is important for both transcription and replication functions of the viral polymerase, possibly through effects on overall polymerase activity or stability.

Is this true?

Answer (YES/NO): NO